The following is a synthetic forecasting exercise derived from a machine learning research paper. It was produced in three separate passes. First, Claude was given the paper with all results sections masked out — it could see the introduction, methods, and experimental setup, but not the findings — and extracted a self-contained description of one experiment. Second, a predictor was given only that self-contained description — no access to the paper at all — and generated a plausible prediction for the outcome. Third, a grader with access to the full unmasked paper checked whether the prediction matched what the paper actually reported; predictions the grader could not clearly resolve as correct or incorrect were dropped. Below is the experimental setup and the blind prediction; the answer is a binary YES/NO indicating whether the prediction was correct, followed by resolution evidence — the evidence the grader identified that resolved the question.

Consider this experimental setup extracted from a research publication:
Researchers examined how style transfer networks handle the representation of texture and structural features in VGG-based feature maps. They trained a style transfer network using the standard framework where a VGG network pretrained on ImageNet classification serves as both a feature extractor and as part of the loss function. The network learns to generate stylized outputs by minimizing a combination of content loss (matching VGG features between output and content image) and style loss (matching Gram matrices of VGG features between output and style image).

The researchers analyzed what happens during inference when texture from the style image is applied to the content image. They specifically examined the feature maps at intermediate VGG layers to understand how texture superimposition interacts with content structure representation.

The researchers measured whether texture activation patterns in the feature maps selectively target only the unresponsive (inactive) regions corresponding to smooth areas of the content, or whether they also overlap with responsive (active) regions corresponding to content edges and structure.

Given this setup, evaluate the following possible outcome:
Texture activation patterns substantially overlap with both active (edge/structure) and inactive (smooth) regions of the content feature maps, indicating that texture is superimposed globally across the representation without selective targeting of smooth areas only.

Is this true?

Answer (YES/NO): YES